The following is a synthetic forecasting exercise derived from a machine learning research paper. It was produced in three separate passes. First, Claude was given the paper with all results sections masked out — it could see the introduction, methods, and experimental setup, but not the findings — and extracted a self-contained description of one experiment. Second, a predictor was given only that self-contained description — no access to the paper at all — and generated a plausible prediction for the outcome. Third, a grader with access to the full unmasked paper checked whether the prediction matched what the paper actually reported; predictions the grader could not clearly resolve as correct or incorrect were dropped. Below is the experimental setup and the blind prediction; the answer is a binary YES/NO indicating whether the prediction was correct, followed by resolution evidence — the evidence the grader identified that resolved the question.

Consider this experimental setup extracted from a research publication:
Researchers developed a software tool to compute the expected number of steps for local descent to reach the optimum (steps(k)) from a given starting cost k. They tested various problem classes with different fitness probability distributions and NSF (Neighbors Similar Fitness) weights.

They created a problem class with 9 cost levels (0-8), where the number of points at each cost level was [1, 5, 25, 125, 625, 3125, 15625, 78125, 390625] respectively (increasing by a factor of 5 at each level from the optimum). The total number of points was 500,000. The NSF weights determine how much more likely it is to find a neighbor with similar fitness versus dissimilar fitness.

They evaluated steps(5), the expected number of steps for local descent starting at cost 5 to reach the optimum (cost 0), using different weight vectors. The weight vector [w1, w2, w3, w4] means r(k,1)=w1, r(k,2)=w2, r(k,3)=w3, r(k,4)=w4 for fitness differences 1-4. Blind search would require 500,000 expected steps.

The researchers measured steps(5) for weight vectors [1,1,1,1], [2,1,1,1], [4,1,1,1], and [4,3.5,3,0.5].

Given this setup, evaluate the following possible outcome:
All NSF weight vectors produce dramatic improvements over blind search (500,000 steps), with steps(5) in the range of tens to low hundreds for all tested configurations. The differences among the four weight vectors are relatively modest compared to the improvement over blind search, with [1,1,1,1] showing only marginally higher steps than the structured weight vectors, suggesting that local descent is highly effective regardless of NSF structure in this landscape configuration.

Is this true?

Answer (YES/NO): NO